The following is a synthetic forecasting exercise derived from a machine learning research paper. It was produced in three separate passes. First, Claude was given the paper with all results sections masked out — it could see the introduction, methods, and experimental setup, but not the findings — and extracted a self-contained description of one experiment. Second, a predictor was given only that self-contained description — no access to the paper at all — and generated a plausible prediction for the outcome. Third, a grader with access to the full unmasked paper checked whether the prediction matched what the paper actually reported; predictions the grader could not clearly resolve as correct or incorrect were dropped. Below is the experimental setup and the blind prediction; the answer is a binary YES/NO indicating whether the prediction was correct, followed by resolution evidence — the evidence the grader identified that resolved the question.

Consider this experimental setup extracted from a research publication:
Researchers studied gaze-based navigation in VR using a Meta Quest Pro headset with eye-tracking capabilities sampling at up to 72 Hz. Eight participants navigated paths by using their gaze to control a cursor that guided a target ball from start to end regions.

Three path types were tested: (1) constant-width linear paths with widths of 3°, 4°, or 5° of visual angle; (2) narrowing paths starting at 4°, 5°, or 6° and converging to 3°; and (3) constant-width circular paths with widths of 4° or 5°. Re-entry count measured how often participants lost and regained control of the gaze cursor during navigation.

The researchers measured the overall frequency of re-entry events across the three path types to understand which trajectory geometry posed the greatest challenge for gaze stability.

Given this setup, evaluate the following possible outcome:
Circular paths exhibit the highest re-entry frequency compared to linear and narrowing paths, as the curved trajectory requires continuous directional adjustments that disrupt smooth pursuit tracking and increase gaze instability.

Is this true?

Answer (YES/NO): YES